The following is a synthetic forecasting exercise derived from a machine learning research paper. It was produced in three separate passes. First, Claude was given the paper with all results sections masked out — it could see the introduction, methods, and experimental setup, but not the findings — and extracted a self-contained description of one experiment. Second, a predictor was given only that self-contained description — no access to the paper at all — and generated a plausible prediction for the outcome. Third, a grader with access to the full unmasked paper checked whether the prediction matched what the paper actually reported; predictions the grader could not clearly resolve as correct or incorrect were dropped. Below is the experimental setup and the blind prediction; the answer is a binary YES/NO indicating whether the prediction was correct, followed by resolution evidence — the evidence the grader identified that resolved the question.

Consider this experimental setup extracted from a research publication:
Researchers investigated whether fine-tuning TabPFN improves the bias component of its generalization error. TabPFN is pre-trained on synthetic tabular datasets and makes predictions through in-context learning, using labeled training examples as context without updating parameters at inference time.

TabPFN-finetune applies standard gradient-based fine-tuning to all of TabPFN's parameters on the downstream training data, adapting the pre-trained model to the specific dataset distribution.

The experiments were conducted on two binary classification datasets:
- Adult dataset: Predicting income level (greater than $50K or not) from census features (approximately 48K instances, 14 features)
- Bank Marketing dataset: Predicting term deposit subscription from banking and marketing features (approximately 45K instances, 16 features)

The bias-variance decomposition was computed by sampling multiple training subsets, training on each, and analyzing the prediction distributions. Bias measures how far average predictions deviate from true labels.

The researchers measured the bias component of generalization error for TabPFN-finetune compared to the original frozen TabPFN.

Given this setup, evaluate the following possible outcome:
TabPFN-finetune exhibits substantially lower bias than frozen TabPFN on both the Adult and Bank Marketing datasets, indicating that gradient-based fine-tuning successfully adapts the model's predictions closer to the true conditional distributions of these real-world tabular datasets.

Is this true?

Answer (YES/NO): YES